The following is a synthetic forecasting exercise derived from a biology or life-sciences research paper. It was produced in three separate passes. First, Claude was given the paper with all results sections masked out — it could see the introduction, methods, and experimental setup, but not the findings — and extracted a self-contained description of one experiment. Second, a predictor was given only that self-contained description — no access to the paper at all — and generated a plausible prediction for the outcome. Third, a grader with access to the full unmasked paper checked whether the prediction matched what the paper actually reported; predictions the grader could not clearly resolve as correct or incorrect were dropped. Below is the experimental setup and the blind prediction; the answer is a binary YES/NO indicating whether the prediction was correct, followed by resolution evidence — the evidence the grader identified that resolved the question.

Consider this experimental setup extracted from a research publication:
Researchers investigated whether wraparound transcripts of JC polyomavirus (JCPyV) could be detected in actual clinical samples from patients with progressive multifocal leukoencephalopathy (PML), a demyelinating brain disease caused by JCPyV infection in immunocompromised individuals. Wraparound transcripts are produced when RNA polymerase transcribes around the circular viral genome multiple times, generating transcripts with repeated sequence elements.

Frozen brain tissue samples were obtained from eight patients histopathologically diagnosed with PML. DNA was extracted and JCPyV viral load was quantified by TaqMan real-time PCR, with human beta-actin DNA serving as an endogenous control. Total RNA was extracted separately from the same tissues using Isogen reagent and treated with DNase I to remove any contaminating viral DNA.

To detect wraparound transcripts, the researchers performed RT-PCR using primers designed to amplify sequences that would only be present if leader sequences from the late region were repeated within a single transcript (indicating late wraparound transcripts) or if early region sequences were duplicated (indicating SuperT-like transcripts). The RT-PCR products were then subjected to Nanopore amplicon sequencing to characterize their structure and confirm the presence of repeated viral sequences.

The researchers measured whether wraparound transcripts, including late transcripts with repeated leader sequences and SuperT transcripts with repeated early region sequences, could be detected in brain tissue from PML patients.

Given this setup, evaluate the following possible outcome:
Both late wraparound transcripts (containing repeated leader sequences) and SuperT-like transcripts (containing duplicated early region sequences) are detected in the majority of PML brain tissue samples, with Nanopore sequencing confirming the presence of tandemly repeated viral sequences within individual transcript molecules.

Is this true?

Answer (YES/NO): YES